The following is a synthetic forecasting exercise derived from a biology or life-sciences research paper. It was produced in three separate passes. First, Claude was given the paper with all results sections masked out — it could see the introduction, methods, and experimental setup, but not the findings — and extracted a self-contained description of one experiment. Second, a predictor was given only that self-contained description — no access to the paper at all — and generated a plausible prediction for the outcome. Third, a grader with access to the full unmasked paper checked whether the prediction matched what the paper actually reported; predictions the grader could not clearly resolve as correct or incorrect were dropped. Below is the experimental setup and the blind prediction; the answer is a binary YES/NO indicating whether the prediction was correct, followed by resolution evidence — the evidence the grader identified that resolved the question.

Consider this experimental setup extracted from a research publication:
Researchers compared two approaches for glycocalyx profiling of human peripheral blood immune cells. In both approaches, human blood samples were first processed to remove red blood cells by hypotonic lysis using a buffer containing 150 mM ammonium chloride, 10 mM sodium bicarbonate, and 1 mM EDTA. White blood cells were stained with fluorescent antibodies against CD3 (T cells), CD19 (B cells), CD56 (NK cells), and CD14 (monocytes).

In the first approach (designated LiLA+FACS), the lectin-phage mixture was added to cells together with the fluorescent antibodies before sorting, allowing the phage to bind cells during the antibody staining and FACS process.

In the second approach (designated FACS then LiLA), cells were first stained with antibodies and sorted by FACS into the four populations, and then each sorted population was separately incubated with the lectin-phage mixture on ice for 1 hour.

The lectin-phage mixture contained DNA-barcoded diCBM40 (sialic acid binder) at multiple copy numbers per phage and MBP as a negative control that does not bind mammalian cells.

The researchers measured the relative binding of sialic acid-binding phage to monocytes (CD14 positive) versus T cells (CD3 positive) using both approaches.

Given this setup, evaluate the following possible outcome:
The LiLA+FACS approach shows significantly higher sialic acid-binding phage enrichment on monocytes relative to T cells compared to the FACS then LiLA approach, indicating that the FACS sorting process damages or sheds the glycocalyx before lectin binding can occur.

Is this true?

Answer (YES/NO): NO